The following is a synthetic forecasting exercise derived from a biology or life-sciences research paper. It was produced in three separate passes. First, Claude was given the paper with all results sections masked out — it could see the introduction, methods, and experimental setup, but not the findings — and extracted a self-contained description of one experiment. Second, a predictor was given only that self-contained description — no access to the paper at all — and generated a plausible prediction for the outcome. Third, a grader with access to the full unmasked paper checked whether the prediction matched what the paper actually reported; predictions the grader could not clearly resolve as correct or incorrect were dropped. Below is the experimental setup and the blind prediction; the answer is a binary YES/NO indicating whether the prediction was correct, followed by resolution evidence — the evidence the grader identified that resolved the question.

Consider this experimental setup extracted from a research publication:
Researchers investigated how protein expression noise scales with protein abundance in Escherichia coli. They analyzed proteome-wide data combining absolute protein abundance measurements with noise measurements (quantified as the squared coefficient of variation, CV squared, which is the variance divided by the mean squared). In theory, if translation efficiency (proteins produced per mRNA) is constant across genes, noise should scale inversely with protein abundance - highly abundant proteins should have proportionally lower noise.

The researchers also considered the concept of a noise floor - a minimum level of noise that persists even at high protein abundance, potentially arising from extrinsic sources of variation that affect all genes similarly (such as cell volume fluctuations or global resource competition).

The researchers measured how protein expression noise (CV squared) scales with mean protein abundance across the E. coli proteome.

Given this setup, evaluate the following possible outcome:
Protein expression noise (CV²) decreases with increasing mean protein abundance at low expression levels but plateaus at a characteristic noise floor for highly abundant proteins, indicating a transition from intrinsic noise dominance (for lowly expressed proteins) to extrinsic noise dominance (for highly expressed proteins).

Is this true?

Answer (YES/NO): YES